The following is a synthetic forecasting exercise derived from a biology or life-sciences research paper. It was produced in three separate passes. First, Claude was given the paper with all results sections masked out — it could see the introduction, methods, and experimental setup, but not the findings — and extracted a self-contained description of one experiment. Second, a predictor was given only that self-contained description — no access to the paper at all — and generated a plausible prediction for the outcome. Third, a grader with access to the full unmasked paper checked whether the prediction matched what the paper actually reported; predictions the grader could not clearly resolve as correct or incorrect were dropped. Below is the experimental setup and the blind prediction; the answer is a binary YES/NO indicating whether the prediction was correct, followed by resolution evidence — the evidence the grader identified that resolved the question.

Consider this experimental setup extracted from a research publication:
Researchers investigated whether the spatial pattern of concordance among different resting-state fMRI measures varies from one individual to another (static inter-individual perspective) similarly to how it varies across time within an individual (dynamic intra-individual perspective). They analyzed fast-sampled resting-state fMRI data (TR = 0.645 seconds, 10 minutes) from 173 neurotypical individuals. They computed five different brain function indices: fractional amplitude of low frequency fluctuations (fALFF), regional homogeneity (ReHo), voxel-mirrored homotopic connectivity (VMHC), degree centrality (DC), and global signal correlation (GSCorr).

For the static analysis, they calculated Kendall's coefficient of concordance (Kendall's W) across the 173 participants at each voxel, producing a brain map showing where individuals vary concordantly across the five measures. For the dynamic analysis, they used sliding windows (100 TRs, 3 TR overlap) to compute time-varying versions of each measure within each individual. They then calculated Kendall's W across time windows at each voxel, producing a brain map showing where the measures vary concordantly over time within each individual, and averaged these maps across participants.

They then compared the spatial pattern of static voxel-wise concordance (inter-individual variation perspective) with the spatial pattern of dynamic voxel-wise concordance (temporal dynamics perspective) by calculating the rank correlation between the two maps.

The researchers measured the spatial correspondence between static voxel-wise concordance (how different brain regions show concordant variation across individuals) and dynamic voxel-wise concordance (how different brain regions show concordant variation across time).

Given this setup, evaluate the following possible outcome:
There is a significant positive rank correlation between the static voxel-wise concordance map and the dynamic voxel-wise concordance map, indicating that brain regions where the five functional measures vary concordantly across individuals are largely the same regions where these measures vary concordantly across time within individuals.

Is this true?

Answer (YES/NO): YES